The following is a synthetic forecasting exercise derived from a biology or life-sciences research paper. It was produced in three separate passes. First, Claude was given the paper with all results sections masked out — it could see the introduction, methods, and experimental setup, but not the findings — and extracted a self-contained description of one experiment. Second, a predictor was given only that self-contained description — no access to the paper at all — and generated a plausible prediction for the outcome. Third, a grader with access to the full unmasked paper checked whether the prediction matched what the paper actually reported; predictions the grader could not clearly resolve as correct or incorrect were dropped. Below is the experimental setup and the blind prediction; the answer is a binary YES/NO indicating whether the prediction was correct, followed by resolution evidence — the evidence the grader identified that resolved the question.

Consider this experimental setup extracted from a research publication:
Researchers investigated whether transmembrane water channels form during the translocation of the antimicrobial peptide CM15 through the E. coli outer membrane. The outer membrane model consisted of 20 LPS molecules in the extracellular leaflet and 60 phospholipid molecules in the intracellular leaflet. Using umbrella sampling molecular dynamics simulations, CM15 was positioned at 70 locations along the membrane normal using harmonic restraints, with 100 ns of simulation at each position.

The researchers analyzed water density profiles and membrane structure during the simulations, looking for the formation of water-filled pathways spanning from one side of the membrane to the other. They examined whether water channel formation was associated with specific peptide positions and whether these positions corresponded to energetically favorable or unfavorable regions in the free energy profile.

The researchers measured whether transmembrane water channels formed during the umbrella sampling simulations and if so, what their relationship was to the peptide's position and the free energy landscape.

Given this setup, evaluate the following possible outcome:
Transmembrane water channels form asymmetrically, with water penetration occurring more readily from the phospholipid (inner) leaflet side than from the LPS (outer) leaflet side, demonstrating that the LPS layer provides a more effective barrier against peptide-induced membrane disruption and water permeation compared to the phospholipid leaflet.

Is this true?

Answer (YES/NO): YES